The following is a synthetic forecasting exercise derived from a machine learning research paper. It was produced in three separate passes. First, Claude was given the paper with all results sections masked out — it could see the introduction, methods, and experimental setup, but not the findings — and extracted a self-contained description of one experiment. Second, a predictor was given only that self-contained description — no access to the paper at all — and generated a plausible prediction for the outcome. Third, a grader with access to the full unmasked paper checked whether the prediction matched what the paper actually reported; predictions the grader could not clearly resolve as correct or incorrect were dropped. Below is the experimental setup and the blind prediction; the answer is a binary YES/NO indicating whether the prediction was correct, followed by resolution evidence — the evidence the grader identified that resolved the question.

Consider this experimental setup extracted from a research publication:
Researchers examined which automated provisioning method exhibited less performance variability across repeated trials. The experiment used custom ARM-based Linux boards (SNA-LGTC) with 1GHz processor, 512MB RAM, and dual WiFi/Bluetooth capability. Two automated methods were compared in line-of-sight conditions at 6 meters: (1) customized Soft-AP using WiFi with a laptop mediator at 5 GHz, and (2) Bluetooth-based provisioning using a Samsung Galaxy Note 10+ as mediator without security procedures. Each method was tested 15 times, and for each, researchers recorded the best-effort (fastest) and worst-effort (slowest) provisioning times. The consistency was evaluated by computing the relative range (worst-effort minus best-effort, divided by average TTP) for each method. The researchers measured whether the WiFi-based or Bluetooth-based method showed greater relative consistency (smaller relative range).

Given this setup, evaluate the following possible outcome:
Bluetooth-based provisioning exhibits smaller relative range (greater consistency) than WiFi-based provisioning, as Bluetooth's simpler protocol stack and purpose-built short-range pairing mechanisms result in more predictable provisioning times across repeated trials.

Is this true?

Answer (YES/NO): NO